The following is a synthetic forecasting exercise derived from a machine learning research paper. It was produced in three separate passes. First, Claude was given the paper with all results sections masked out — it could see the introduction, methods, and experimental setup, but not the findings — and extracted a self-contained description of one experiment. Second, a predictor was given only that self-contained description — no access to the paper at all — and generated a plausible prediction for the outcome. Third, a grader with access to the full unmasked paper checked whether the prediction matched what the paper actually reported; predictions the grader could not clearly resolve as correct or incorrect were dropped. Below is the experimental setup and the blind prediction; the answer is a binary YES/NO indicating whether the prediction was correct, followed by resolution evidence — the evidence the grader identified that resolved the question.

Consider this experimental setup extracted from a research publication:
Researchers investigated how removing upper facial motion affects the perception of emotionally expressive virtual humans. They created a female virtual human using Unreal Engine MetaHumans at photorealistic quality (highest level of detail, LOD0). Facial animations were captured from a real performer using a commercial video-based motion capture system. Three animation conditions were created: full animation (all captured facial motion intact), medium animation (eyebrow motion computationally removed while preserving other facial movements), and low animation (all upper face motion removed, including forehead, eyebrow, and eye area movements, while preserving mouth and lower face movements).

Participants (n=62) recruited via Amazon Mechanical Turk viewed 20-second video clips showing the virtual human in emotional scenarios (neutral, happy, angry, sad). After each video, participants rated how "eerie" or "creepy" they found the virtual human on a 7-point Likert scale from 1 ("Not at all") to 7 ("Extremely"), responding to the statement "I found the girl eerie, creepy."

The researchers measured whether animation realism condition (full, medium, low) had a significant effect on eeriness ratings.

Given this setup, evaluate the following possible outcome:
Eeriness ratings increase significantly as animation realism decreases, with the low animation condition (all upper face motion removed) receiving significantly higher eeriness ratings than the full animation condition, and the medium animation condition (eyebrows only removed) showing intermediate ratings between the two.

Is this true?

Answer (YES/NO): NO